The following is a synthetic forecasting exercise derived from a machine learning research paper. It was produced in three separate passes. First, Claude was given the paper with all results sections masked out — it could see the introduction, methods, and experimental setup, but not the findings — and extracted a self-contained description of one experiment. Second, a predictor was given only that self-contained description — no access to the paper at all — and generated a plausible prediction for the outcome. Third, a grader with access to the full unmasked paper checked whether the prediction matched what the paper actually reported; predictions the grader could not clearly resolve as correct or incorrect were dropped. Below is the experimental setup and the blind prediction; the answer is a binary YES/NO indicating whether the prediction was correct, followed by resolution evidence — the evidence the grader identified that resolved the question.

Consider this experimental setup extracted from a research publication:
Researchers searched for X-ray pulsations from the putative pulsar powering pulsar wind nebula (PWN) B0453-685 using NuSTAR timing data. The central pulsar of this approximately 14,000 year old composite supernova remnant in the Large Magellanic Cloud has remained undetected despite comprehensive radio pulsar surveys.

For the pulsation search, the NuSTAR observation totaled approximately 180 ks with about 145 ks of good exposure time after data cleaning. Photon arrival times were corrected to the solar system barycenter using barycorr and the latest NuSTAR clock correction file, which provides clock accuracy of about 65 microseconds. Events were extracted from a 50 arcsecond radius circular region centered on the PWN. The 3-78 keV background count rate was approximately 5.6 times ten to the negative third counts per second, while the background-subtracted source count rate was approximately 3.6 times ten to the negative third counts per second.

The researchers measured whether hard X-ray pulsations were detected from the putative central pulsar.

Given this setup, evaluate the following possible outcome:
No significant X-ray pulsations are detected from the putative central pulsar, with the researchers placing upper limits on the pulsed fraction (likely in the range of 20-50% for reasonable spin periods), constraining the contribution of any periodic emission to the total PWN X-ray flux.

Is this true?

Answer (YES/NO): YES